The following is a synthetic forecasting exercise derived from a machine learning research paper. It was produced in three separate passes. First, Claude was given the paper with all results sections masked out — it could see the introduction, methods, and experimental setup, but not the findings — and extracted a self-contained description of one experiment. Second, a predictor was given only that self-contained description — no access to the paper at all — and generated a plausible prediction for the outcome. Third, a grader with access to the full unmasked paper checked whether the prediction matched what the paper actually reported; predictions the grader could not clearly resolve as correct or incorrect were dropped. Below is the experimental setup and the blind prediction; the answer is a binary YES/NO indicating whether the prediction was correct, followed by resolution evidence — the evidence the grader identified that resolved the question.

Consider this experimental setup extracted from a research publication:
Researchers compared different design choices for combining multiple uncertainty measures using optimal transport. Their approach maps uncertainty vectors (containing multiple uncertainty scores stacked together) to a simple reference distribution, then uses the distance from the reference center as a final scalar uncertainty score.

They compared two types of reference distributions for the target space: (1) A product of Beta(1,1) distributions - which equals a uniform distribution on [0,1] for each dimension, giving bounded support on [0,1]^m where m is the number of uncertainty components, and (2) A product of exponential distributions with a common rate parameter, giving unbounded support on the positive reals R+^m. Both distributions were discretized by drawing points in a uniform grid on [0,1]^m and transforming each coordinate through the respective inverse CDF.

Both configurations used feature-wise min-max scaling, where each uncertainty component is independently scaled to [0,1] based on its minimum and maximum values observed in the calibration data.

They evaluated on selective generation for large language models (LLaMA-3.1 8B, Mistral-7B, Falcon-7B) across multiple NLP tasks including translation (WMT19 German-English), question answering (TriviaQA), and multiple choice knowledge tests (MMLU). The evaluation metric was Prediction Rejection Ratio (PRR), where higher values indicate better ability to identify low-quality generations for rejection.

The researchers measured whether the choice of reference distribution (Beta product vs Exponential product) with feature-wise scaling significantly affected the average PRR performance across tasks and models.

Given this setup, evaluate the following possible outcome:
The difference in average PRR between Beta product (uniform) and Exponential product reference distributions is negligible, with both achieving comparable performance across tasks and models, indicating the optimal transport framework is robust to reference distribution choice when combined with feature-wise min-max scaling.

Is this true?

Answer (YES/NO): YES